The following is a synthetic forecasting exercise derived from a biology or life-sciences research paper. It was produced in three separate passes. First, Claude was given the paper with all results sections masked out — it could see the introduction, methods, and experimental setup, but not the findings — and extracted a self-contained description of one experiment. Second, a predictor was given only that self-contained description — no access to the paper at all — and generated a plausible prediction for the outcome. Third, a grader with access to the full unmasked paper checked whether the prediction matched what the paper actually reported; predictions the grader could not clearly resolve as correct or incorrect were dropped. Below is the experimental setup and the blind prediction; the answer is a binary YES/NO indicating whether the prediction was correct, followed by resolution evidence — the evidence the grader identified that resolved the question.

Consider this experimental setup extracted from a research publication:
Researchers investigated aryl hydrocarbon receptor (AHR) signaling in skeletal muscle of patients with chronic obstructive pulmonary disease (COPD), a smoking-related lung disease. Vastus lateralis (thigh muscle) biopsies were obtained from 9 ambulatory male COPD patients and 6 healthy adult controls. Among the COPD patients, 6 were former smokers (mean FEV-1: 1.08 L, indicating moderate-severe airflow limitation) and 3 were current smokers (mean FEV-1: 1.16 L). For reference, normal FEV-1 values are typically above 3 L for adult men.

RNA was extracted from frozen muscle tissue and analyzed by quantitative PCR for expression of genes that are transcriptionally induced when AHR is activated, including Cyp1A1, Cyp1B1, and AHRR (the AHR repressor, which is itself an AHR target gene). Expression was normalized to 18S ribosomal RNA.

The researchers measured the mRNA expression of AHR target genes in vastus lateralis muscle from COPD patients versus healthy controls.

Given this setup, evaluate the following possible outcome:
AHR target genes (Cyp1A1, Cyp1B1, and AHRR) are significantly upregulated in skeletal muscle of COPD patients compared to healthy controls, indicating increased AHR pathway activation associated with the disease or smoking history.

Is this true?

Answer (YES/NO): NO